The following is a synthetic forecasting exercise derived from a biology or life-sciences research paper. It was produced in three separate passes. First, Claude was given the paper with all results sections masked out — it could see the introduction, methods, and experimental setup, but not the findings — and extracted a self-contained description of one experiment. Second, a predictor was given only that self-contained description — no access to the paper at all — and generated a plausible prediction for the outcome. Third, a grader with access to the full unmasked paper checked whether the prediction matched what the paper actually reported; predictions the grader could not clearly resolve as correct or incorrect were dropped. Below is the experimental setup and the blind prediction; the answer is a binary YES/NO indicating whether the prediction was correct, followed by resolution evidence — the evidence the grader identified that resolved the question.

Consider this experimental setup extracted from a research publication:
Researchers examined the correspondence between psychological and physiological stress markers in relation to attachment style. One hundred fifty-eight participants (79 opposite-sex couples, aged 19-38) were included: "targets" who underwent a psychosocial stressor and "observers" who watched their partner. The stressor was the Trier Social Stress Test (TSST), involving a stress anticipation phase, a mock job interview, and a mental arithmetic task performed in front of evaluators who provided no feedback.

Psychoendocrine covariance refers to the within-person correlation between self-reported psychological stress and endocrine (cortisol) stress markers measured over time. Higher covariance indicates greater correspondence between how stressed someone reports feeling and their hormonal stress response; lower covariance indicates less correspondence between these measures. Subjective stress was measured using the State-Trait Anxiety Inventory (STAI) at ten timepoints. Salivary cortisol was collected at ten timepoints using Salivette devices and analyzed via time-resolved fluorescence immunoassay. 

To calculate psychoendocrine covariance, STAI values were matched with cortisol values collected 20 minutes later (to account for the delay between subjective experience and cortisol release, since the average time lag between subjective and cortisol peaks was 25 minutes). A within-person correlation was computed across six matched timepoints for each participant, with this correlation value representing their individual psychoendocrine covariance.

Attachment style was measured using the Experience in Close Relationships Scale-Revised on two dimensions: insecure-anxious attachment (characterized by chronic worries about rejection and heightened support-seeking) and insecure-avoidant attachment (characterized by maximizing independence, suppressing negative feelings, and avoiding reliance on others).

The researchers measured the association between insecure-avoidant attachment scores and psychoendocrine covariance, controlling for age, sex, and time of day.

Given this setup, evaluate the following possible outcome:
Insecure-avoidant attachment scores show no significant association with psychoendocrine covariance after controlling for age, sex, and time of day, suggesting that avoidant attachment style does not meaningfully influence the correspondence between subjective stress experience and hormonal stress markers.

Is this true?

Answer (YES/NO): NO